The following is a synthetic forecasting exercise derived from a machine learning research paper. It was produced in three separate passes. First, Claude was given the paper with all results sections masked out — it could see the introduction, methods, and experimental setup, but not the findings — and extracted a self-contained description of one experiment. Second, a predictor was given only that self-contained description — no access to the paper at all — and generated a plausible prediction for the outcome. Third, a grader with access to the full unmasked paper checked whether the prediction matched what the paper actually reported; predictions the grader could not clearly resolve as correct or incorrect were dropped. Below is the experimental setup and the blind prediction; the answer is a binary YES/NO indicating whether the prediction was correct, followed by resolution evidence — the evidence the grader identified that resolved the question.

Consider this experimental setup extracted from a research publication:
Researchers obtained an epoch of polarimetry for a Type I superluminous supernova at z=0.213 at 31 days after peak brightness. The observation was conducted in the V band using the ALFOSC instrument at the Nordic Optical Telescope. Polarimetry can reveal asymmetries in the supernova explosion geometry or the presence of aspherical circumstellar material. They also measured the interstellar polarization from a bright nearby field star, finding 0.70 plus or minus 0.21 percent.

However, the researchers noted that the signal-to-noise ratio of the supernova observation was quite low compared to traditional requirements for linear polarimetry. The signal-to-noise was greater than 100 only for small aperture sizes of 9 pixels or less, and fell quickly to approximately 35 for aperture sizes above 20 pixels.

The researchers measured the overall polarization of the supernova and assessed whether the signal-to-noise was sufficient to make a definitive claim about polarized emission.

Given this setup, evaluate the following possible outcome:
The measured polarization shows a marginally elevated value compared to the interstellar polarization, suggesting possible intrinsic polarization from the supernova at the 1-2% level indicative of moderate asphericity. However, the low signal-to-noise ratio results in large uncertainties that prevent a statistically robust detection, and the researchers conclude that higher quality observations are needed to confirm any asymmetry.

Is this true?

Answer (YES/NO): NO